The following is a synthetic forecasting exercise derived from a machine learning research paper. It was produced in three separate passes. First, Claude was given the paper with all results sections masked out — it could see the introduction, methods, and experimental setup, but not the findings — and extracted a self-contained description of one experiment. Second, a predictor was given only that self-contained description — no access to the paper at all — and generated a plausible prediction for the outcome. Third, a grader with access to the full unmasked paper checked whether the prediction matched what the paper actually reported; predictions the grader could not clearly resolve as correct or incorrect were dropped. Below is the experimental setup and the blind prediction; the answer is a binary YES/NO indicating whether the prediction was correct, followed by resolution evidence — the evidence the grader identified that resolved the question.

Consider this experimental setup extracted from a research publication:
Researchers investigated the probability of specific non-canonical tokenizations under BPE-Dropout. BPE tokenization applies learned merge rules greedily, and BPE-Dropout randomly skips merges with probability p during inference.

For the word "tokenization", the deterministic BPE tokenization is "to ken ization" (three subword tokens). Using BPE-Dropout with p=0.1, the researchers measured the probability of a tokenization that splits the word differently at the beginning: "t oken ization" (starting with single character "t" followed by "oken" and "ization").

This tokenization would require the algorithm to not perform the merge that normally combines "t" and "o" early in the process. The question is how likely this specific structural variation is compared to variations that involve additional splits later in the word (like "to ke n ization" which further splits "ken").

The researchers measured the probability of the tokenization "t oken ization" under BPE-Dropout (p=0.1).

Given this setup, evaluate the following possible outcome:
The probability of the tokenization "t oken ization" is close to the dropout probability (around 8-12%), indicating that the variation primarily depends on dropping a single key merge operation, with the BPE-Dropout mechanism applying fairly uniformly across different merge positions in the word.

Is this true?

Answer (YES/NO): NO